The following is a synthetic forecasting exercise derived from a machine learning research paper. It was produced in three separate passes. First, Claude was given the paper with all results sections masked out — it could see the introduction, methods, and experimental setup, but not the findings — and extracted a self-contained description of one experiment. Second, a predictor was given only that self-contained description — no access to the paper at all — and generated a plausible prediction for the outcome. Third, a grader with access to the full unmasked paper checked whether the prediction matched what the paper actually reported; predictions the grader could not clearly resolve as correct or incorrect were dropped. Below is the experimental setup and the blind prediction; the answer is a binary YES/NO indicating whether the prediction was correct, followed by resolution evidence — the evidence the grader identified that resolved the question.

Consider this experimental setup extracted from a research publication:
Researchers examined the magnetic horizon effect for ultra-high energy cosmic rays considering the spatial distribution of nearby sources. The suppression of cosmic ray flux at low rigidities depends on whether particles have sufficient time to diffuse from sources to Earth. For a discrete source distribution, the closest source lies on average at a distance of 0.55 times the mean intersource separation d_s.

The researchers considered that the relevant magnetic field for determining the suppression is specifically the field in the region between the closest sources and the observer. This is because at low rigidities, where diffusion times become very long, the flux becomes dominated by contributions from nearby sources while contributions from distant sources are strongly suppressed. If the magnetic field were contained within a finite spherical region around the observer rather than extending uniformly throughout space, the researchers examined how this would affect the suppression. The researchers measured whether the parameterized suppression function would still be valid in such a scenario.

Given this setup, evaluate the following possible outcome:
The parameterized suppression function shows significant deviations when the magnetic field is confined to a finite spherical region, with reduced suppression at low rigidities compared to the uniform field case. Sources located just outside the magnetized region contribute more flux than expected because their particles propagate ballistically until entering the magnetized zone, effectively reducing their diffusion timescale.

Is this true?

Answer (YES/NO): NO